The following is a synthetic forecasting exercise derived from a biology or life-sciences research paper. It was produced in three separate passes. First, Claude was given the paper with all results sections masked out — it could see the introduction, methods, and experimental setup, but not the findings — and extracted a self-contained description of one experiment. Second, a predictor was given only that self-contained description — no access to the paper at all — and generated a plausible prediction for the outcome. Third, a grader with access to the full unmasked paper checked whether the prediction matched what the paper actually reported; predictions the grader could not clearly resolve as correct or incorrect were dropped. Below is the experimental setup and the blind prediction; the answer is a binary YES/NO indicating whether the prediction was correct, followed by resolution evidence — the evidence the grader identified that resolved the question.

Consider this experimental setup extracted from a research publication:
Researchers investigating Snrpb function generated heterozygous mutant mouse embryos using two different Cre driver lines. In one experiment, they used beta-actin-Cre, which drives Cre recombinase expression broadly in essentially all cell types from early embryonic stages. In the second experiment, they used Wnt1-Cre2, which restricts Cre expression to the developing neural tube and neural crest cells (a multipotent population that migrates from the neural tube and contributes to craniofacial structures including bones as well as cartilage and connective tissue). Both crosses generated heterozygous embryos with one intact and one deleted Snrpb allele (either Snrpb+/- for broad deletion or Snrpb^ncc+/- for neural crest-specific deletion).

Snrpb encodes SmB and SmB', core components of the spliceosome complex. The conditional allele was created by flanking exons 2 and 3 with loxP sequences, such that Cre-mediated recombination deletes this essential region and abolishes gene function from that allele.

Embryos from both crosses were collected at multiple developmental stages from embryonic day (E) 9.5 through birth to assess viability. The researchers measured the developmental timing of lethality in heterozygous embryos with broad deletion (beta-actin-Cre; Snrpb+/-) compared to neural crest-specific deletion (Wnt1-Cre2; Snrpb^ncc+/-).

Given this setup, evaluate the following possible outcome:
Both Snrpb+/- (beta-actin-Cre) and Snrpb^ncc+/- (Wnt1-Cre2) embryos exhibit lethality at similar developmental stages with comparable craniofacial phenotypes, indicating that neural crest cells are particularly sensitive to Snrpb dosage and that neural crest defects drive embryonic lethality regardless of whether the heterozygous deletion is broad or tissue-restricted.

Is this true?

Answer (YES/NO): NO